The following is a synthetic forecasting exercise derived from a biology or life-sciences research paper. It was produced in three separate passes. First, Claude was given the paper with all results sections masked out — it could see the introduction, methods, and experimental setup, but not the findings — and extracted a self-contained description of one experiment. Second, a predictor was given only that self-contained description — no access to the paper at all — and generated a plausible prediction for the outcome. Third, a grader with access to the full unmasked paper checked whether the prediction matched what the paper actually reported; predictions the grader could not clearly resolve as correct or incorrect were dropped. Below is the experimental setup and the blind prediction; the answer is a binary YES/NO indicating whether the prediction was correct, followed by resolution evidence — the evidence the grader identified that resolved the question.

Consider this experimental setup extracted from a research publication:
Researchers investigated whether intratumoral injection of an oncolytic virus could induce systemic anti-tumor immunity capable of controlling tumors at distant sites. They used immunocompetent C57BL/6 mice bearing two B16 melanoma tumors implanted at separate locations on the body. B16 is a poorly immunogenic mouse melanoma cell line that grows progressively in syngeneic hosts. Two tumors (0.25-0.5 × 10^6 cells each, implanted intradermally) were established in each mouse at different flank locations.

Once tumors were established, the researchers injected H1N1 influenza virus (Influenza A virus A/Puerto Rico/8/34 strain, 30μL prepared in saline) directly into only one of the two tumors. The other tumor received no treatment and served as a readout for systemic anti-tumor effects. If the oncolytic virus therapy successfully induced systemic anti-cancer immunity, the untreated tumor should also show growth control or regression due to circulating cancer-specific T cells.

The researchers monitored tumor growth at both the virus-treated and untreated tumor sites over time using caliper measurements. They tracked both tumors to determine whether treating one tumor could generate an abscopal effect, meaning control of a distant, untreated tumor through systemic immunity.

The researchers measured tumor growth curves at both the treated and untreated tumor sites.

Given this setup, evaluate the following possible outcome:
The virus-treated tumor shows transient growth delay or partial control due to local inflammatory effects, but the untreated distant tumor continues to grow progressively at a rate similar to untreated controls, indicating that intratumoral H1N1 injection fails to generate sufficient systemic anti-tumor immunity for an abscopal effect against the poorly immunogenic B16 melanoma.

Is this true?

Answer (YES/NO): YES